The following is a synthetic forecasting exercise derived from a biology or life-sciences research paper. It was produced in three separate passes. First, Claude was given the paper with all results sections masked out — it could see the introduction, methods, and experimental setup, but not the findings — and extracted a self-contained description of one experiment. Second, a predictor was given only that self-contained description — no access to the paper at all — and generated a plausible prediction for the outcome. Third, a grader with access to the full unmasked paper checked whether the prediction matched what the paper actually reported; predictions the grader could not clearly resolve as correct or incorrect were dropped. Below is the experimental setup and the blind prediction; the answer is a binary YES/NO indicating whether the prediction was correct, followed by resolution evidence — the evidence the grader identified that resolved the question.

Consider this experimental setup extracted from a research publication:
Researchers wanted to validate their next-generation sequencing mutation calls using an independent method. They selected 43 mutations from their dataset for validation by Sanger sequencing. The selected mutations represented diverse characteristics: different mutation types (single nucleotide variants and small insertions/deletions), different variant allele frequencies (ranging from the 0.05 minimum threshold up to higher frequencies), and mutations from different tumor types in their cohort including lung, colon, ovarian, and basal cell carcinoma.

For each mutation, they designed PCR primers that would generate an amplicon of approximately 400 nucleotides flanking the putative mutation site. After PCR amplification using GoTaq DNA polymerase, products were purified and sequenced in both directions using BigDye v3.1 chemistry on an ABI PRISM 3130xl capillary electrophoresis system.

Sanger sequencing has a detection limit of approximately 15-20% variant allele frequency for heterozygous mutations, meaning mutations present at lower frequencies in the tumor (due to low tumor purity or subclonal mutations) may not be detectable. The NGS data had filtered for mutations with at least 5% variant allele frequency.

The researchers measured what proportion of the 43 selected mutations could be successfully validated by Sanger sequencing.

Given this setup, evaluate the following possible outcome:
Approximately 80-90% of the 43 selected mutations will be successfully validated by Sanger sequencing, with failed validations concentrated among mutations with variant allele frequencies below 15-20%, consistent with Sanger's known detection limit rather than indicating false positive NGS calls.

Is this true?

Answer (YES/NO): NO